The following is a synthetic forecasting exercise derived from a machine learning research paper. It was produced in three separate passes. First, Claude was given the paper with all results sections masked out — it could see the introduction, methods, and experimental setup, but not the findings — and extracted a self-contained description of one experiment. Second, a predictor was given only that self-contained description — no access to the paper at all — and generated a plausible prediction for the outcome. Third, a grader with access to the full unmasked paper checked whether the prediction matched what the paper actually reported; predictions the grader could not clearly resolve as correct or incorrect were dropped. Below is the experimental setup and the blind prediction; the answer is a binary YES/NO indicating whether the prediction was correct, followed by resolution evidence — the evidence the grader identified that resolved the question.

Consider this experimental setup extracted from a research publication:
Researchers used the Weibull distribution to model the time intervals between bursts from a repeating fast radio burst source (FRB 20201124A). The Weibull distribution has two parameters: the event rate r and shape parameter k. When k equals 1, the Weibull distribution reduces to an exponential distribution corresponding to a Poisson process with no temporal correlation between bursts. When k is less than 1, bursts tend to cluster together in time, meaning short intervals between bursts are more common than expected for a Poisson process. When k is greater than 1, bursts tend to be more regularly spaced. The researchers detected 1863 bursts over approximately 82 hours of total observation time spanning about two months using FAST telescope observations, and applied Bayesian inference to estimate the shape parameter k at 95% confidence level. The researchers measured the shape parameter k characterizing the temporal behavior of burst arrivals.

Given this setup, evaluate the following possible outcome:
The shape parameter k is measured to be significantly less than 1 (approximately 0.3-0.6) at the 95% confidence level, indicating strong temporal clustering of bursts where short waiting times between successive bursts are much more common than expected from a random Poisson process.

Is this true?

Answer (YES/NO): YES